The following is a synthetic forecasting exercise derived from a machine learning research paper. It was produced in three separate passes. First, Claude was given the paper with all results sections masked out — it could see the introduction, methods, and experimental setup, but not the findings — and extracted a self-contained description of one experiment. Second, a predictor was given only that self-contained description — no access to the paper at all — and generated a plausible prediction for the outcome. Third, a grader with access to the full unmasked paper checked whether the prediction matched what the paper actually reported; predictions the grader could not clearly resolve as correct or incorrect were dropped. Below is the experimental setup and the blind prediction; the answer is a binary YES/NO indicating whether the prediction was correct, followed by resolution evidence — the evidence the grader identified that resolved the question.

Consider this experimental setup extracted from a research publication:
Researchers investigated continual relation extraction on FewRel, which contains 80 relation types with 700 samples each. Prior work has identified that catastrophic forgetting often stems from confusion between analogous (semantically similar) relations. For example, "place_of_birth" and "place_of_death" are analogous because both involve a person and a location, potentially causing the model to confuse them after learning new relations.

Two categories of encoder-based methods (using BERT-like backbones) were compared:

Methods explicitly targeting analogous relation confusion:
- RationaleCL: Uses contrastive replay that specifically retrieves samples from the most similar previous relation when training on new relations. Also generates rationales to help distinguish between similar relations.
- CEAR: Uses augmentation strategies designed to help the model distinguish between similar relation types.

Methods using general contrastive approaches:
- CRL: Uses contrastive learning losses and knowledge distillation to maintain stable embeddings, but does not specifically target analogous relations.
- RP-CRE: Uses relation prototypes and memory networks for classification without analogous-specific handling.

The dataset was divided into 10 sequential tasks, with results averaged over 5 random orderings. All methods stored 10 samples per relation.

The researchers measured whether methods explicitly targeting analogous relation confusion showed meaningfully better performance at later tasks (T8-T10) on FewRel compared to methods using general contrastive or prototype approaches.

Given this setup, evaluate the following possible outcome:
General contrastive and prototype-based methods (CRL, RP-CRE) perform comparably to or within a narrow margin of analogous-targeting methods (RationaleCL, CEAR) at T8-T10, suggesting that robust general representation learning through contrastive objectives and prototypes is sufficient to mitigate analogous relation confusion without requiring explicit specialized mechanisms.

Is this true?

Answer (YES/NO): NO